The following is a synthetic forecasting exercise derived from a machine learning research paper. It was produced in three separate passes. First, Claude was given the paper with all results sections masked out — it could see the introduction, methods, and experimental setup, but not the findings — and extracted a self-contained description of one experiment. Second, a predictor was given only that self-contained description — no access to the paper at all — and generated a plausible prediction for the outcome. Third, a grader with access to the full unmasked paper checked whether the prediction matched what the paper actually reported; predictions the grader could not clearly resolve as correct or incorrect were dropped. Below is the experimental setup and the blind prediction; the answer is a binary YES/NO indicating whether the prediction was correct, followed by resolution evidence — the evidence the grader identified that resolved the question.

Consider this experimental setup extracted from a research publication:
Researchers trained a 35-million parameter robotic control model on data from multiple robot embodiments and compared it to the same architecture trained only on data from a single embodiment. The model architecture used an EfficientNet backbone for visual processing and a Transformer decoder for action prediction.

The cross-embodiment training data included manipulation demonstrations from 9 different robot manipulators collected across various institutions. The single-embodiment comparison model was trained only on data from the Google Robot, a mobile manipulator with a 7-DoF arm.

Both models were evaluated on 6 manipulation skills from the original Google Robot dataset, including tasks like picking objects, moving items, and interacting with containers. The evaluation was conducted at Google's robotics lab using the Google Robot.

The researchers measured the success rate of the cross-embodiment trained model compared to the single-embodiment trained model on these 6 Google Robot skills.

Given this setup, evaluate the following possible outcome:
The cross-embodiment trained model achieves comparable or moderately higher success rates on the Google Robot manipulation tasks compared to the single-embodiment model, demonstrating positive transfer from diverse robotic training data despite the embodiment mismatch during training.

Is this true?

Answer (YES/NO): NO